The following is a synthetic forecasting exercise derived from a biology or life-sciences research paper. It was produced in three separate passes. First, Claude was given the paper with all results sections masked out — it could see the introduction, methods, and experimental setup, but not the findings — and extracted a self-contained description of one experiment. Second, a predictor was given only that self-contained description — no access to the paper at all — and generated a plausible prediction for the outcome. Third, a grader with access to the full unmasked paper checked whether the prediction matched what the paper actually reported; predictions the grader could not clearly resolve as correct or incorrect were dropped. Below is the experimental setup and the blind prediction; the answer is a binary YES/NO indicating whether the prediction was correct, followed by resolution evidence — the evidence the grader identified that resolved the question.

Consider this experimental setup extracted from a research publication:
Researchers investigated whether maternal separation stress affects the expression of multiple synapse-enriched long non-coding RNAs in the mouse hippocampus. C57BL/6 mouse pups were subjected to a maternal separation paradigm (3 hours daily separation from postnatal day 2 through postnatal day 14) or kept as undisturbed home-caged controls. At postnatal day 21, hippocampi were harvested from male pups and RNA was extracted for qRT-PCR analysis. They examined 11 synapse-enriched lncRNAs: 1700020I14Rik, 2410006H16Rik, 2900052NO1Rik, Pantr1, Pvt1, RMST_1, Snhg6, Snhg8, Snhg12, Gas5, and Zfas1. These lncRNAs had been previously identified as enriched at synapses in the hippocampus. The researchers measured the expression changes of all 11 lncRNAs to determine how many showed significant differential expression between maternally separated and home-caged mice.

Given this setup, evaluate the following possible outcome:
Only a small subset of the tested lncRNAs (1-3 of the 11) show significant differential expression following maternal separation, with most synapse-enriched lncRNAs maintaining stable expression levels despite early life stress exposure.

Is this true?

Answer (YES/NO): YES